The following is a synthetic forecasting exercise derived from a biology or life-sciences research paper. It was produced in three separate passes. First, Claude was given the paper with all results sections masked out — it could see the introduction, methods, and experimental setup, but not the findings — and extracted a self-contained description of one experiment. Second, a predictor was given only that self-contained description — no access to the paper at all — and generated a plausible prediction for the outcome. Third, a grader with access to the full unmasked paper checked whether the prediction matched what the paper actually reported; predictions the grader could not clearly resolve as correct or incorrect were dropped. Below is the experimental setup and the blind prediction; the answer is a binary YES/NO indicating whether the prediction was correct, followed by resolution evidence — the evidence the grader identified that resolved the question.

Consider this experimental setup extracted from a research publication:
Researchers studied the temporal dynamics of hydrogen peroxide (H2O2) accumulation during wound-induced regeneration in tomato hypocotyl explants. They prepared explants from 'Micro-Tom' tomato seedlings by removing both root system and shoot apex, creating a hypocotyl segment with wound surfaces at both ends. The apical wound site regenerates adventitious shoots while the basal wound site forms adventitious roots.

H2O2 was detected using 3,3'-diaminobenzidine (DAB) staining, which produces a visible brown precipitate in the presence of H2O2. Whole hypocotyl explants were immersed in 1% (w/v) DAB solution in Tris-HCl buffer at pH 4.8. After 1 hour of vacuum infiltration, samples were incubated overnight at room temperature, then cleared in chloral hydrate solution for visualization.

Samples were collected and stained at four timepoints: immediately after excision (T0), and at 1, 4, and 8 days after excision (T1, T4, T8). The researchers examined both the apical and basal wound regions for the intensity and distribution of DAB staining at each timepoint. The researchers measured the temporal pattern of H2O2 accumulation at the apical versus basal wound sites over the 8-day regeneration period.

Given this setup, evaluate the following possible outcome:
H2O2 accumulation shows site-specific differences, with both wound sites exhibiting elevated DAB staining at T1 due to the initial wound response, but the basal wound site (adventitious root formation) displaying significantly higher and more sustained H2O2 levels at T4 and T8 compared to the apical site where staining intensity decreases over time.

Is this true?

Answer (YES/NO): NO